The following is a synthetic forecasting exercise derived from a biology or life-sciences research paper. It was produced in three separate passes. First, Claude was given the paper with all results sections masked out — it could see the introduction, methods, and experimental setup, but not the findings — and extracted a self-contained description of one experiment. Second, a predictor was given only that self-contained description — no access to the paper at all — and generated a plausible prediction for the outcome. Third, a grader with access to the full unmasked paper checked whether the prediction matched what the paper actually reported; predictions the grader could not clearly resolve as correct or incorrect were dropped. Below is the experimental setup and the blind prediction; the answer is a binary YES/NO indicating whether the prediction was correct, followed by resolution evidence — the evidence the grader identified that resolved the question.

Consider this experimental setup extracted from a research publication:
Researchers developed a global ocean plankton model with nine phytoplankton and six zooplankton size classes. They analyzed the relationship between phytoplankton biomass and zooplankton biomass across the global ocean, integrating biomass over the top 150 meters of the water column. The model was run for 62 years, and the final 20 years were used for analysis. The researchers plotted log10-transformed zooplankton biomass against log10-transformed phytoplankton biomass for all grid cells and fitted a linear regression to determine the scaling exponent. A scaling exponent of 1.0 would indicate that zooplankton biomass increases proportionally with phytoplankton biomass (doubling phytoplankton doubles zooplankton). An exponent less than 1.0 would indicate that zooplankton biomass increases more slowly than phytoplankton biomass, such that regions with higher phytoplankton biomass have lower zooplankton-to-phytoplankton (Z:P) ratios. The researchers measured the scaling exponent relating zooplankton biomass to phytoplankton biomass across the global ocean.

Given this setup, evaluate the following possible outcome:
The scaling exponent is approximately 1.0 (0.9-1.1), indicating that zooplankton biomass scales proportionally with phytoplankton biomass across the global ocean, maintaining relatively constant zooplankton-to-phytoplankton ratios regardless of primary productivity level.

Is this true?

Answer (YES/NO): NO